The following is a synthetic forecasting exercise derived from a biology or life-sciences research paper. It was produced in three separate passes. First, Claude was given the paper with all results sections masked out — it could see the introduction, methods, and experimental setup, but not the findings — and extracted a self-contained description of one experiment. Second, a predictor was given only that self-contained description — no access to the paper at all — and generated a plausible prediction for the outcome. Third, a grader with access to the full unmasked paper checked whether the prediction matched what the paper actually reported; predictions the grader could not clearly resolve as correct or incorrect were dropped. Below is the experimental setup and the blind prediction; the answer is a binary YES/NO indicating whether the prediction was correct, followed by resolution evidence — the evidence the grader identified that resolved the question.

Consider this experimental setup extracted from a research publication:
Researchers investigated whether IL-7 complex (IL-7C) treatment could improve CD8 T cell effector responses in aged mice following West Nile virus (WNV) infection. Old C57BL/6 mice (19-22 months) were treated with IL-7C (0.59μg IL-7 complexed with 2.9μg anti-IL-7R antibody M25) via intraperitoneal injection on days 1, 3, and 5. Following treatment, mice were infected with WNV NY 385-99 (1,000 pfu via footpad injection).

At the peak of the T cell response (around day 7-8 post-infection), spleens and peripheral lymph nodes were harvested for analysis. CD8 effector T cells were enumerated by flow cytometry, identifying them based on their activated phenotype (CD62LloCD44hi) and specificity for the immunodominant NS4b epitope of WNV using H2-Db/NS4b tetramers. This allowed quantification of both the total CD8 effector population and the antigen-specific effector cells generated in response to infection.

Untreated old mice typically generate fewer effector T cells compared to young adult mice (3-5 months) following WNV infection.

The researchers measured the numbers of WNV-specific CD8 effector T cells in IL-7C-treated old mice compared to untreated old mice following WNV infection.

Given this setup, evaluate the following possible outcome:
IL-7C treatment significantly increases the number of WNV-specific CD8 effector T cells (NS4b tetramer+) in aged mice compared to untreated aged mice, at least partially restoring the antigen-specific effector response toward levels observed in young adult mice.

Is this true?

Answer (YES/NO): YES